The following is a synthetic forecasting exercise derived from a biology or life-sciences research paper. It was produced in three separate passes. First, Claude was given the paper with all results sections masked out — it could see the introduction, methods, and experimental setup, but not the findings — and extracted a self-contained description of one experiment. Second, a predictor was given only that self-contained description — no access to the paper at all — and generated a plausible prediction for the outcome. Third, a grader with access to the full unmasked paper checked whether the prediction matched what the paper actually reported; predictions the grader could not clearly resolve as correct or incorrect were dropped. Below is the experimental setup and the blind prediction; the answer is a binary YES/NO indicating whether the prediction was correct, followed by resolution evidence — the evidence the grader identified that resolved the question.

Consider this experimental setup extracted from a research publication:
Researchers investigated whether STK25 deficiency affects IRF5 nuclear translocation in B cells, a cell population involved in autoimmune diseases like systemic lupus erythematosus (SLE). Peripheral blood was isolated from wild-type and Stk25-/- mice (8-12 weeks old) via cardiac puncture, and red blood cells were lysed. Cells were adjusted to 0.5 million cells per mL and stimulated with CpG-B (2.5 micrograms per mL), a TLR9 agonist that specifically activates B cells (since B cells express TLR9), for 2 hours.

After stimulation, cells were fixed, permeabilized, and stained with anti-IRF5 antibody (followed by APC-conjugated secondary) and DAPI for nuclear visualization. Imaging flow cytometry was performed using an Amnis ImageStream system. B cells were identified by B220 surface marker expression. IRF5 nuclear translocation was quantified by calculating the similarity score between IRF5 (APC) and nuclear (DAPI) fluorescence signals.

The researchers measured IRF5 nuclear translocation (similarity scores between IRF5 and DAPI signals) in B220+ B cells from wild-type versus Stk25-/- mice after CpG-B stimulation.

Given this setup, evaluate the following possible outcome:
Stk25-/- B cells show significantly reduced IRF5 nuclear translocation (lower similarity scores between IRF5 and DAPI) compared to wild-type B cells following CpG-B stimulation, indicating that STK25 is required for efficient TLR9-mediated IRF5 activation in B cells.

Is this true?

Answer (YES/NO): YES